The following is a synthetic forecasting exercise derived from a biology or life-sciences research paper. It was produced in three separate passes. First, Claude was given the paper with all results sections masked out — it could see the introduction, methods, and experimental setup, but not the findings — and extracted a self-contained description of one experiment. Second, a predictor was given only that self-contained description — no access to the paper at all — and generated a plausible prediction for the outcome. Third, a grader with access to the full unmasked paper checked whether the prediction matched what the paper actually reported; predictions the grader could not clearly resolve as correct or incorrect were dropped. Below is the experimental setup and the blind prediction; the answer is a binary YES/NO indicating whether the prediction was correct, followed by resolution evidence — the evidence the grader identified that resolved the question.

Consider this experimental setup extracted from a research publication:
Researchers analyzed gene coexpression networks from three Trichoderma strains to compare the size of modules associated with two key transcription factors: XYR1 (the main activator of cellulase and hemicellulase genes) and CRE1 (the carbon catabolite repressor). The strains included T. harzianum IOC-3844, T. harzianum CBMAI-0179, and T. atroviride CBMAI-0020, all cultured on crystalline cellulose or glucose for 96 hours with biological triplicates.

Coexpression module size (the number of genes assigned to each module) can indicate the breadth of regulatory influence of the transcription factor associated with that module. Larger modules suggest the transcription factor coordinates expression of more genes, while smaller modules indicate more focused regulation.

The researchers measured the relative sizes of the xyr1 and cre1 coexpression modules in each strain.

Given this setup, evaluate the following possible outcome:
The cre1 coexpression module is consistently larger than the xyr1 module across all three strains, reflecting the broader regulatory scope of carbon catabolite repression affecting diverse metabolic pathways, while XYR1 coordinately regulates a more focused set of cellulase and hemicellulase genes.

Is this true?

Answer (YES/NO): NO